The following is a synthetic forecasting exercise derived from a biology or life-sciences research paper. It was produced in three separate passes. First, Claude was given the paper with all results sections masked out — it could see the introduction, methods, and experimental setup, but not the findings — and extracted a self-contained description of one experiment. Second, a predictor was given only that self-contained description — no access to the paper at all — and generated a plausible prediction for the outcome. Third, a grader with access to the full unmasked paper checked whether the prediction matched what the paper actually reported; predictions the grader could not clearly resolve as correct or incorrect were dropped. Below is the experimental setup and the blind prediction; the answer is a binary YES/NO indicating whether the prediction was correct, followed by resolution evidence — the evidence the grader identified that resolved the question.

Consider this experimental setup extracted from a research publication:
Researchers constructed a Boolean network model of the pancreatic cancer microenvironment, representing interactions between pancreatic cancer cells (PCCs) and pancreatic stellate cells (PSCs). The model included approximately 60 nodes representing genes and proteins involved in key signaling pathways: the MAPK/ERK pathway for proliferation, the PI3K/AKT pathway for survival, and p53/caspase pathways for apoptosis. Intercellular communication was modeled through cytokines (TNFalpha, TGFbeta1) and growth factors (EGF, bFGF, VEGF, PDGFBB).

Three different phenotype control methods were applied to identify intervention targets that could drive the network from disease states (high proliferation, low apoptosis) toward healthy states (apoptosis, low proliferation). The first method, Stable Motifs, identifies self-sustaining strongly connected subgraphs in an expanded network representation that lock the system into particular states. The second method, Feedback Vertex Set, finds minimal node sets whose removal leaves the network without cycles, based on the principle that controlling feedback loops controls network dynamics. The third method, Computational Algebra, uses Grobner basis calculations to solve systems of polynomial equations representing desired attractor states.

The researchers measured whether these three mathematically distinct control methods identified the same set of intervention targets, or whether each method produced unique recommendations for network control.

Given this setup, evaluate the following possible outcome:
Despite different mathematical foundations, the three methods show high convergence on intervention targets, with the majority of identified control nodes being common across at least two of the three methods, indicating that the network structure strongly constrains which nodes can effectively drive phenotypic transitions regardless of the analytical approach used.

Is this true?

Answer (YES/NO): NO